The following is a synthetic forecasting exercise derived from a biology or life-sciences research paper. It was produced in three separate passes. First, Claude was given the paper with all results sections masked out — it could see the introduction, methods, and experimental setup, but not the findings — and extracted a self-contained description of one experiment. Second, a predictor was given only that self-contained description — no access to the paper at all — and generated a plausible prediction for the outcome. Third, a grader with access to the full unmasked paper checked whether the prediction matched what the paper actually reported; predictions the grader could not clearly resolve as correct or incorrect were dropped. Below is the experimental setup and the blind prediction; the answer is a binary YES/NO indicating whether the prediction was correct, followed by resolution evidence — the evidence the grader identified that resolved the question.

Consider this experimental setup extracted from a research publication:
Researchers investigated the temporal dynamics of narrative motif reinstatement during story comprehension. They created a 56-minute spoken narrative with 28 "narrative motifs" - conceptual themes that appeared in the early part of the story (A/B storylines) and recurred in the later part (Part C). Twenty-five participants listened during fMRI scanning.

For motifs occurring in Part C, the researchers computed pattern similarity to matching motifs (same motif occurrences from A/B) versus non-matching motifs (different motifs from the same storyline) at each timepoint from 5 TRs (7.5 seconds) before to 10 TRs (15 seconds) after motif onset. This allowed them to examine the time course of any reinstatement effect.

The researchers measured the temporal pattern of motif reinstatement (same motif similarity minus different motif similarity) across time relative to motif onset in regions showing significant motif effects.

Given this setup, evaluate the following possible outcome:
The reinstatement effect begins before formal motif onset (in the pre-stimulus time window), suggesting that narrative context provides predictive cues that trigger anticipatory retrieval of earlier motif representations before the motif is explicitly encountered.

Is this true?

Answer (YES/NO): NO